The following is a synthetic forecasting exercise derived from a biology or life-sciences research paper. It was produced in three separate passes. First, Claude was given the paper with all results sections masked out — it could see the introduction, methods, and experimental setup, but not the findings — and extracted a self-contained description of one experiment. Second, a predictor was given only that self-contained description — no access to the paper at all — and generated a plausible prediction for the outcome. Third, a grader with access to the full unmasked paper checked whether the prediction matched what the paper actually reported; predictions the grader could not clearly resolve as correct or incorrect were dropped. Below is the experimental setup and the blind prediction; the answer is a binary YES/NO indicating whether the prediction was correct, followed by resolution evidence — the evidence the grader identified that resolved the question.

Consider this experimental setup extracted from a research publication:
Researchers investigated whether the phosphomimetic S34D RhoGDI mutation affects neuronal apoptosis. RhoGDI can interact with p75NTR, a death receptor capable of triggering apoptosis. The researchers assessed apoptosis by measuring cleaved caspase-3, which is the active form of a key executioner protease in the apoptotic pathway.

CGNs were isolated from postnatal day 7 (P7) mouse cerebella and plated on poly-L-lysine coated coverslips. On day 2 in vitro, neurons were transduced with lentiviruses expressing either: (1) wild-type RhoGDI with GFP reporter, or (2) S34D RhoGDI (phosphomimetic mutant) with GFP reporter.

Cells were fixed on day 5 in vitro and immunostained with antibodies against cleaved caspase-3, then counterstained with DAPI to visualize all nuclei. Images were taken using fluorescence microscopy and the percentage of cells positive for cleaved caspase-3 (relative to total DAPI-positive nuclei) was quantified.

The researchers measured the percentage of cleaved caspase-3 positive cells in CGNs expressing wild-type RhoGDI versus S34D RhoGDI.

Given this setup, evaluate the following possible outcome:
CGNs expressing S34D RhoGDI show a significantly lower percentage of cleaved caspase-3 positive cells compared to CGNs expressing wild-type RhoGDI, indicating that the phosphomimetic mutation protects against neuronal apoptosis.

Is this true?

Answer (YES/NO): NO